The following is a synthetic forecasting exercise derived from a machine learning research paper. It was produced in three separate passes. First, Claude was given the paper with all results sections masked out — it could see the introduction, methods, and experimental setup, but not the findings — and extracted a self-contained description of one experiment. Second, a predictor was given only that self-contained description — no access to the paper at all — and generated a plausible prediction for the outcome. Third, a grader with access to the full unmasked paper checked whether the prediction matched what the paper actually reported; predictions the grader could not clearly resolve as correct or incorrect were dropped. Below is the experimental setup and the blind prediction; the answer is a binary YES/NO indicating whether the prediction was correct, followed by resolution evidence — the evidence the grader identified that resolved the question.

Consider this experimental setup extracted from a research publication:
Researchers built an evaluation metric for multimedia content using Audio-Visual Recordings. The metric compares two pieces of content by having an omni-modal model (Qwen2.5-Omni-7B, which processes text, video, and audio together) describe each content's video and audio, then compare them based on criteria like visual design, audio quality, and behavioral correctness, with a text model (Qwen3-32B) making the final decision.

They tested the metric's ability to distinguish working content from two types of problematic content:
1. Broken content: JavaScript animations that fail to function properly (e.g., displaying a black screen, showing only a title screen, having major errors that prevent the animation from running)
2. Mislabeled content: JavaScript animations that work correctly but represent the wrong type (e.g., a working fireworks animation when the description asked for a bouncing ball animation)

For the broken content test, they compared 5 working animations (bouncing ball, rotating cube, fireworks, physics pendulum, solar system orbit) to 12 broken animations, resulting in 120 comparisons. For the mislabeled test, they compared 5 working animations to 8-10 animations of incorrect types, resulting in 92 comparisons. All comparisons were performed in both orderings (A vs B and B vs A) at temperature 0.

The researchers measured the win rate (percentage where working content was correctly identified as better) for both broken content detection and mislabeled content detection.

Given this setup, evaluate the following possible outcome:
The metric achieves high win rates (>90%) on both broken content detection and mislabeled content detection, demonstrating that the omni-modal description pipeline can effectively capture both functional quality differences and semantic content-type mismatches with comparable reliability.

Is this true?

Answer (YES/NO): YES